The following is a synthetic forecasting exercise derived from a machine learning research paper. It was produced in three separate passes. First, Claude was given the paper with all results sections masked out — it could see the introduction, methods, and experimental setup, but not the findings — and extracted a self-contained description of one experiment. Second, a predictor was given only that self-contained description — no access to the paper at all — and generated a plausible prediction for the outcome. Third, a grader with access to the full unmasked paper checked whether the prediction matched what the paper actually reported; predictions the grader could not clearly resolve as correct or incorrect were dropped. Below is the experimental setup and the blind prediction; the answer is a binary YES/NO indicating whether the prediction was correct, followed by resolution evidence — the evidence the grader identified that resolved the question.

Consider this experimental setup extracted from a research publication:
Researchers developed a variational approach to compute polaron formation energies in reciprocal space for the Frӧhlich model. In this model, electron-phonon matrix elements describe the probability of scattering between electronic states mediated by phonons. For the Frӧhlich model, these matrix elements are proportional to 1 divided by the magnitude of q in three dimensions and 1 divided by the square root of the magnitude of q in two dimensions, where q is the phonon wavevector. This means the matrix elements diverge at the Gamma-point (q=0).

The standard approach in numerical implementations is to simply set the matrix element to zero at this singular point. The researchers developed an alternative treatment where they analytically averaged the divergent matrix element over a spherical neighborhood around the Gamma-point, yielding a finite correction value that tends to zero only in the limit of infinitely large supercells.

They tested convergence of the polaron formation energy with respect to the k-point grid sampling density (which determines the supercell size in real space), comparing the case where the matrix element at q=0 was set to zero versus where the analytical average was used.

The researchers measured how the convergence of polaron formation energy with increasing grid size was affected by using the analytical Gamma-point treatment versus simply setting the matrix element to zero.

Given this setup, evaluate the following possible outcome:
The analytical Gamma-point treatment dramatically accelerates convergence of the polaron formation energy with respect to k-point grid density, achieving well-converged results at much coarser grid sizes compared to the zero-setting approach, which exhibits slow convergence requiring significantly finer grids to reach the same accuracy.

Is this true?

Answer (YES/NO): NO